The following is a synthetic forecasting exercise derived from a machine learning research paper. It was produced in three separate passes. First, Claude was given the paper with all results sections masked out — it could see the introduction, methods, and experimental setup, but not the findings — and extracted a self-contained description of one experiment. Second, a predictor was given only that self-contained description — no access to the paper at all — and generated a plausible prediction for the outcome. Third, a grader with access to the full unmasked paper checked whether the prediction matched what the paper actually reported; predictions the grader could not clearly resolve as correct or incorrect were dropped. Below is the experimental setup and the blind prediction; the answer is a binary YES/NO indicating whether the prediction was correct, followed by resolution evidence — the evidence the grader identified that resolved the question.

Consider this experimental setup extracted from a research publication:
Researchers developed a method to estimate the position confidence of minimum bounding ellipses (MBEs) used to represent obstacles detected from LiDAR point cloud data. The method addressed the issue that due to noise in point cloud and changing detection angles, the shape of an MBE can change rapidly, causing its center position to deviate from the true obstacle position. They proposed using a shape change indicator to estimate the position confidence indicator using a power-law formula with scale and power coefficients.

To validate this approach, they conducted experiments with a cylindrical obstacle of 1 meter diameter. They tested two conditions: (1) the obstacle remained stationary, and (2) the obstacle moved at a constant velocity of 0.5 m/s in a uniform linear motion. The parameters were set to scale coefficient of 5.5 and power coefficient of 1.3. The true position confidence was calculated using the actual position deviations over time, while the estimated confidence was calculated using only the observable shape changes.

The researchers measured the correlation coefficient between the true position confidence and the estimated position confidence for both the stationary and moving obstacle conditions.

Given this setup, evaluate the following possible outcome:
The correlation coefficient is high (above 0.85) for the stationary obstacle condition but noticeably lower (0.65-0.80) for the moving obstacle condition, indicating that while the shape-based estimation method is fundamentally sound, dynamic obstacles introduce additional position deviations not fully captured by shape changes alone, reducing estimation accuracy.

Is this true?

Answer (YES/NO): NO